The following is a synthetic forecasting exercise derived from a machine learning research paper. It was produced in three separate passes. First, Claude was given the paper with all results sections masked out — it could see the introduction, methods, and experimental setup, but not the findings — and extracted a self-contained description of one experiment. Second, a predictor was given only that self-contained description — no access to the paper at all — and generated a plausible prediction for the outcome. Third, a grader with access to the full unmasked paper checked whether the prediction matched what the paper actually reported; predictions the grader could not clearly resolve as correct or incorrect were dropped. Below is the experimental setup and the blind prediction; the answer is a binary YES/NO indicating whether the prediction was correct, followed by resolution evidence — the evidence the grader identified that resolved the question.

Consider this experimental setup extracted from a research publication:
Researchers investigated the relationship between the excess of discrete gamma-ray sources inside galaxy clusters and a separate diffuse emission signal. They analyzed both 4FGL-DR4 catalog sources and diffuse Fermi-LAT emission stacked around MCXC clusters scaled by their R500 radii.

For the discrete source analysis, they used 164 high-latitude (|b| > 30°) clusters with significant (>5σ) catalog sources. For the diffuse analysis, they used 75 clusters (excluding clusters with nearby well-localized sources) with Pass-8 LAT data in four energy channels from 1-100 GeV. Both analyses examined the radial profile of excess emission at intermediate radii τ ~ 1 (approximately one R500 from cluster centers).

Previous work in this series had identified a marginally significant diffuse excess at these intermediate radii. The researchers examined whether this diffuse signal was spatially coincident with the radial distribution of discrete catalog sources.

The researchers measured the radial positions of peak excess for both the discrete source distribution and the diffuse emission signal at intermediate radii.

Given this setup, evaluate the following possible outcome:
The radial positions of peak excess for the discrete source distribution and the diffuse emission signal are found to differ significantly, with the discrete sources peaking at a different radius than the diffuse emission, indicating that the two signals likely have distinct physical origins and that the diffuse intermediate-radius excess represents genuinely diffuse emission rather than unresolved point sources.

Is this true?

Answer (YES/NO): NO